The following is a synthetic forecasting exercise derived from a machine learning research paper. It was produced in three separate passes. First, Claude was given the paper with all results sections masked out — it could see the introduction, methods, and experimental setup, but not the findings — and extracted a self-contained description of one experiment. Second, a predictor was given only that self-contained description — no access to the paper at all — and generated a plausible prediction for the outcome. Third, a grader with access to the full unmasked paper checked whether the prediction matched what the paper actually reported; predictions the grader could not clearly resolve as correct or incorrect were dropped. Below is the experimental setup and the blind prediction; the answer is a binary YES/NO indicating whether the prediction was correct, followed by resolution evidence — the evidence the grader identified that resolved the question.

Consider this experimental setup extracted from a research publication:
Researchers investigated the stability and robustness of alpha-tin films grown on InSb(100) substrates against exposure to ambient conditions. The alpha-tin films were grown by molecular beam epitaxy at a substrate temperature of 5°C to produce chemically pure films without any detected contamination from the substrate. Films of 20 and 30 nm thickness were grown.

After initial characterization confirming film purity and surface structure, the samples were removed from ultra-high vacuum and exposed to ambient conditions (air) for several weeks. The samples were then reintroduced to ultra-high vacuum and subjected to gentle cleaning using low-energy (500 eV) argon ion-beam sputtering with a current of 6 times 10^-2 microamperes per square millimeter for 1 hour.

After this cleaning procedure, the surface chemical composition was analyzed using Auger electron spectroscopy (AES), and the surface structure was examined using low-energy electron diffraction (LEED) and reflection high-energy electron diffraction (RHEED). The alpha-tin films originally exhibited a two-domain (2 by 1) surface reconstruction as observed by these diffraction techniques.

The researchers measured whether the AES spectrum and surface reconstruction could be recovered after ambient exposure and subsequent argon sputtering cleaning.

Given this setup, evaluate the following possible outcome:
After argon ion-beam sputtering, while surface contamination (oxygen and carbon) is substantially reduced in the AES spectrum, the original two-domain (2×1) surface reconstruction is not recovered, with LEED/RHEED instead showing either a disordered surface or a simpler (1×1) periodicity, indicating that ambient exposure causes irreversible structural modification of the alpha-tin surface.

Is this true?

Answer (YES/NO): NO